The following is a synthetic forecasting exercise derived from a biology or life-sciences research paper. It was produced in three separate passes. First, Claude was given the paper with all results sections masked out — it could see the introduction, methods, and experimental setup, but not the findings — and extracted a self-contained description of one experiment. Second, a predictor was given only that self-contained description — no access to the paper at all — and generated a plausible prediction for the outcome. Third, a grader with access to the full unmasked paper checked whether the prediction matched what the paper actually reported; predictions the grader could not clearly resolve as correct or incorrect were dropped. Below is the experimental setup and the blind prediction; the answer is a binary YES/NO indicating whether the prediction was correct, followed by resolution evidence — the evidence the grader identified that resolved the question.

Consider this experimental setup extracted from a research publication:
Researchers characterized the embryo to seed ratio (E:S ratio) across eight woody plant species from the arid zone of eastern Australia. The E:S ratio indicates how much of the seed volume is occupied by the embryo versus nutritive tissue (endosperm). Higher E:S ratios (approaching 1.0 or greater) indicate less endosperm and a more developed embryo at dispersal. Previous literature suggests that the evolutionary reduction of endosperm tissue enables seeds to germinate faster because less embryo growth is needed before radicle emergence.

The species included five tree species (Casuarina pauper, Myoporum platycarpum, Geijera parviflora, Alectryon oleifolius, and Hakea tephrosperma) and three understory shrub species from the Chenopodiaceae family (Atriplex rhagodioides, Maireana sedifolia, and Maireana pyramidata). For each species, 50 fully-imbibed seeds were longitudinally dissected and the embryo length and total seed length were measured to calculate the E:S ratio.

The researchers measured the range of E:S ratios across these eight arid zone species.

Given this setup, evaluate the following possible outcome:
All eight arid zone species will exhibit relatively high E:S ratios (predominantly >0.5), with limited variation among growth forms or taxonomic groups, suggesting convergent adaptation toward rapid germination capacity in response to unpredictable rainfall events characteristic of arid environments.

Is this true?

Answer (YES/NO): YES